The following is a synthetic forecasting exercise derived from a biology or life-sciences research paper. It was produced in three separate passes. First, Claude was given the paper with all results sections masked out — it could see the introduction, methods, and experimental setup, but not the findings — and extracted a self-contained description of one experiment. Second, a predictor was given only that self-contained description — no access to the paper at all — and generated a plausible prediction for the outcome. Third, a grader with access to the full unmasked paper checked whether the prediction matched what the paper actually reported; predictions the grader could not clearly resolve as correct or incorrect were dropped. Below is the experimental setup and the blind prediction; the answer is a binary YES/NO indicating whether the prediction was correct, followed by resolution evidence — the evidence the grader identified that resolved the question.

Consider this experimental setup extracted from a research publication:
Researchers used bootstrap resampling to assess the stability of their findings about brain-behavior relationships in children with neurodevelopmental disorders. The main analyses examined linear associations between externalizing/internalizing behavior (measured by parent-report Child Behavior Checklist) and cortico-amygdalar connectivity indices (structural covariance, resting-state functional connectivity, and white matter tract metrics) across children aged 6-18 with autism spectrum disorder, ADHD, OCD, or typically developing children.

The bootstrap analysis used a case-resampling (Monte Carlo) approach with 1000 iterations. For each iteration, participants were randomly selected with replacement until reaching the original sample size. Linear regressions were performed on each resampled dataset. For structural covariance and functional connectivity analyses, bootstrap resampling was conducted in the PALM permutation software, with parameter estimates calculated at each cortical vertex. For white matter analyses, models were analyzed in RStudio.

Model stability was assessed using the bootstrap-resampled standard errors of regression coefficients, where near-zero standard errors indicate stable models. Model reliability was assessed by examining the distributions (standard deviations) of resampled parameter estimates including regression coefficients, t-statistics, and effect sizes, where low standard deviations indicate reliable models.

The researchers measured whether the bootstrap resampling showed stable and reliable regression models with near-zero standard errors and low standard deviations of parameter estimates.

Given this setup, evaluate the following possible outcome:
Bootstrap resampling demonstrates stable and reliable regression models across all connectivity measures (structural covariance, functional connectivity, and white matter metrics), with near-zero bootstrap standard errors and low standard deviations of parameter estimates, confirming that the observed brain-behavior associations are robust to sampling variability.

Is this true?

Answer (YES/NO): NO